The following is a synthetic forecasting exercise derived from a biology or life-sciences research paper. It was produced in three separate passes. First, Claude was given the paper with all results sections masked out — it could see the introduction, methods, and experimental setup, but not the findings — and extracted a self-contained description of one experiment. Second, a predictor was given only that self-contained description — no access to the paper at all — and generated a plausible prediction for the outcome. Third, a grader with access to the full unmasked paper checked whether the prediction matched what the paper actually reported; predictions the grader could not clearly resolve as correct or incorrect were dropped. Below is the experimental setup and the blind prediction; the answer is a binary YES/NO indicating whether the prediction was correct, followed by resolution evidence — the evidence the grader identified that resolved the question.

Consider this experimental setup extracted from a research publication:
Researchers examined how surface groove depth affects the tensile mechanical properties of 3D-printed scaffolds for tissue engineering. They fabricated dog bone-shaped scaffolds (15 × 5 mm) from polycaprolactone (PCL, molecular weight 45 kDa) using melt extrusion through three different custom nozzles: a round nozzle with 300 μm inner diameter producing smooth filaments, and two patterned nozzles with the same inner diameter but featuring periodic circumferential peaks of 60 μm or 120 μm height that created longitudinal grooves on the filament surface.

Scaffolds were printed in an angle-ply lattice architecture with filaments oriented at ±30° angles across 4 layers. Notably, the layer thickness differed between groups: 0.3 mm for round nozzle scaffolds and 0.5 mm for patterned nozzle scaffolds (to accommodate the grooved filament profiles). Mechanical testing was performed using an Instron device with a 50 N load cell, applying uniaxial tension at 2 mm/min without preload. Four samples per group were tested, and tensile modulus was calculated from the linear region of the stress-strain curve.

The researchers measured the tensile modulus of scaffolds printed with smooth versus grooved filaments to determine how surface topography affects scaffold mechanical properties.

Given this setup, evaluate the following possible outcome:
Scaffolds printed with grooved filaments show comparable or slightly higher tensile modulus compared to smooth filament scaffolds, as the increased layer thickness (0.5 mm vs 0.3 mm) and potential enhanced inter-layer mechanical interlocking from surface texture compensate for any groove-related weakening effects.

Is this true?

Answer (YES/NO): NO